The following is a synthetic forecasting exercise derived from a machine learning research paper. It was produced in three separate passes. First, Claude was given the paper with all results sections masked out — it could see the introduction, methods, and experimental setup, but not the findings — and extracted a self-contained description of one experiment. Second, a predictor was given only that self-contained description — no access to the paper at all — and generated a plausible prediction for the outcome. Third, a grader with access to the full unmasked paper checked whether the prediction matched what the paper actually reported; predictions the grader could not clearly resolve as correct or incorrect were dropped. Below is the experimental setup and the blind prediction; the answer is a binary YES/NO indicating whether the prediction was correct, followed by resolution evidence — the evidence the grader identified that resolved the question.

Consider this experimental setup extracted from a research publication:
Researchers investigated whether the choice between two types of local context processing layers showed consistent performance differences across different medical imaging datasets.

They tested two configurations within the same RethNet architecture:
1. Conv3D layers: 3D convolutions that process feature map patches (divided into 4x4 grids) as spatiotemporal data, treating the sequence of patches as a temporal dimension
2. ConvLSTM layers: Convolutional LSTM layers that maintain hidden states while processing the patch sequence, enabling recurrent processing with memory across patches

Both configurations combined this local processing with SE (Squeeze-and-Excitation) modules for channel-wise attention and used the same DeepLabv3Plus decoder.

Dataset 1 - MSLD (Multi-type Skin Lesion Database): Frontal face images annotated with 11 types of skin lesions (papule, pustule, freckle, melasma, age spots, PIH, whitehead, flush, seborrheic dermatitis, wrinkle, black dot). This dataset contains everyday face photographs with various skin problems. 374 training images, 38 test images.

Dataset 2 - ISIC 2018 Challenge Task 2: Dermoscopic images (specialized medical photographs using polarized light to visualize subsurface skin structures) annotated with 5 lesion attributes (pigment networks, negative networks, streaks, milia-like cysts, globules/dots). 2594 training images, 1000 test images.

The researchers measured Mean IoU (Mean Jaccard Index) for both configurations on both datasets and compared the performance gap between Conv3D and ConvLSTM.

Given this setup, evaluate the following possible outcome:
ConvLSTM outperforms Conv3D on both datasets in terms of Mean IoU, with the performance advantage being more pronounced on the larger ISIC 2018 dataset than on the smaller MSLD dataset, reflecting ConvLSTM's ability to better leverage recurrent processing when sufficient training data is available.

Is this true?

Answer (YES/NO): NO